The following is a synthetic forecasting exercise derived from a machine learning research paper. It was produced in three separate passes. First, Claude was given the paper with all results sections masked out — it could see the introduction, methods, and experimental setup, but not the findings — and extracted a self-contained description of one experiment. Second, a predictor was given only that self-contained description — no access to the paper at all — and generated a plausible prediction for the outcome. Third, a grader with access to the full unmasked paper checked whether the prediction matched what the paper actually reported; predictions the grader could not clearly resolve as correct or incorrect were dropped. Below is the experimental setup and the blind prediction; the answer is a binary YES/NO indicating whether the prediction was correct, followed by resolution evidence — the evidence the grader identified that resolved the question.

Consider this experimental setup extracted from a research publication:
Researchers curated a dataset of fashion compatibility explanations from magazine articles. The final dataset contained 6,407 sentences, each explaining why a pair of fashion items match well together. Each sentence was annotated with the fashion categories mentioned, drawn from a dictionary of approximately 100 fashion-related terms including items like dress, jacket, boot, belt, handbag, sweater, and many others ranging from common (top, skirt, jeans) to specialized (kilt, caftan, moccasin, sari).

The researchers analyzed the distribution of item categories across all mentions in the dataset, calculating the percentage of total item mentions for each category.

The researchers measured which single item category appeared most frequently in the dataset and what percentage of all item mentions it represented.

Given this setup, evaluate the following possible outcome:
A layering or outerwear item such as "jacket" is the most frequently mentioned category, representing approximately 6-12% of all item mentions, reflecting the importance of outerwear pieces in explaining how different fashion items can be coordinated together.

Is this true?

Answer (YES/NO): NO